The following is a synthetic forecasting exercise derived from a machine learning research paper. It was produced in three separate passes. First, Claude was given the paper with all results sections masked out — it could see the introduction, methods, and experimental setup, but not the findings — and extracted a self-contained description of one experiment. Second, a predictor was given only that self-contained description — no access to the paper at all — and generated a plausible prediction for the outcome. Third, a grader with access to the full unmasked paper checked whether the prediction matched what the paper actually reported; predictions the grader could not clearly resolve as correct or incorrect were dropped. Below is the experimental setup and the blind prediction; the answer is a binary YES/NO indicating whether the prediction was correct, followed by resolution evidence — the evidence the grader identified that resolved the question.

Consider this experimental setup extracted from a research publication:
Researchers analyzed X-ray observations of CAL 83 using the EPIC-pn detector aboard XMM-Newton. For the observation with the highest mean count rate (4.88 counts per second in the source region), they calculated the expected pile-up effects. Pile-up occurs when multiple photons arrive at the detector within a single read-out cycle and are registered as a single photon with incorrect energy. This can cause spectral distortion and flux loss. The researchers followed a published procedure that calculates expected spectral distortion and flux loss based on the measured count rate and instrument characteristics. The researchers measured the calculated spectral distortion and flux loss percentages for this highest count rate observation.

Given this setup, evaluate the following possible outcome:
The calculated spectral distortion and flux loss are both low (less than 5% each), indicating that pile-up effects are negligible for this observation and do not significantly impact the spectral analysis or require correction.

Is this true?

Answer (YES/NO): YES